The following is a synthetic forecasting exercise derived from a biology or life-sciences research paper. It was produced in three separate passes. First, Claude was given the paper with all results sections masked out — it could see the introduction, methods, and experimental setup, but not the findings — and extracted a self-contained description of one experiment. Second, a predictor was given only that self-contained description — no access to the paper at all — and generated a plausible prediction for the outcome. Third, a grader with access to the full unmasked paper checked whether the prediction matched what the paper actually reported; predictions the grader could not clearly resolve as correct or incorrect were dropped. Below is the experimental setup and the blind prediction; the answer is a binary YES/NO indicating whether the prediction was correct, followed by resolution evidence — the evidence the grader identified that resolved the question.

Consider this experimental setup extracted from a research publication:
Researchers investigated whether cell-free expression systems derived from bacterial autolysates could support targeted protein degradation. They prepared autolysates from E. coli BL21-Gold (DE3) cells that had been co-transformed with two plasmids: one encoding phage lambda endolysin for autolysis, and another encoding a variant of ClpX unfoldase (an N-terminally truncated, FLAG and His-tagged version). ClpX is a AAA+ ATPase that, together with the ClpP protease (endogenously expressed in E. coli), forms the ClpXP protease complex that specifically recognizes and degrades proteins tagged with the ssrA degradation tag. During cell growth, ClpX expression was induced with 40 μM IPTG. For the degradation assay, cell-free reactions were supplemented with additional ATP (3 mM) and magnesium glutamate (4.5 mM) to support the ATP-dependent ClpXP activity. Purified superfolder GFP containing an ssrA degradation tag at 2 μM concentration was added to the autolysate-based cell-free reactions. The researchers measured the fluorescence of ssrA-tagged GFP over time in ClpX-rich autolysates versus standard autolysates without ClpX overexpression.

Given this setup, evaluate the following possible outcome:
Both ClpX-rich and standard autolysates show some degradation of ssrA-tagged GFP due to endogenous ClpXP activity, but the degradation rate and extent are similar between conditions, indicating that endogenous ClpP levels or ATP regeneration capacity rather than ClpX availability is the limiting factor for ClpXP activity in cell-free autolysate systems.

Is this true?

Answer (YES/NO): NO